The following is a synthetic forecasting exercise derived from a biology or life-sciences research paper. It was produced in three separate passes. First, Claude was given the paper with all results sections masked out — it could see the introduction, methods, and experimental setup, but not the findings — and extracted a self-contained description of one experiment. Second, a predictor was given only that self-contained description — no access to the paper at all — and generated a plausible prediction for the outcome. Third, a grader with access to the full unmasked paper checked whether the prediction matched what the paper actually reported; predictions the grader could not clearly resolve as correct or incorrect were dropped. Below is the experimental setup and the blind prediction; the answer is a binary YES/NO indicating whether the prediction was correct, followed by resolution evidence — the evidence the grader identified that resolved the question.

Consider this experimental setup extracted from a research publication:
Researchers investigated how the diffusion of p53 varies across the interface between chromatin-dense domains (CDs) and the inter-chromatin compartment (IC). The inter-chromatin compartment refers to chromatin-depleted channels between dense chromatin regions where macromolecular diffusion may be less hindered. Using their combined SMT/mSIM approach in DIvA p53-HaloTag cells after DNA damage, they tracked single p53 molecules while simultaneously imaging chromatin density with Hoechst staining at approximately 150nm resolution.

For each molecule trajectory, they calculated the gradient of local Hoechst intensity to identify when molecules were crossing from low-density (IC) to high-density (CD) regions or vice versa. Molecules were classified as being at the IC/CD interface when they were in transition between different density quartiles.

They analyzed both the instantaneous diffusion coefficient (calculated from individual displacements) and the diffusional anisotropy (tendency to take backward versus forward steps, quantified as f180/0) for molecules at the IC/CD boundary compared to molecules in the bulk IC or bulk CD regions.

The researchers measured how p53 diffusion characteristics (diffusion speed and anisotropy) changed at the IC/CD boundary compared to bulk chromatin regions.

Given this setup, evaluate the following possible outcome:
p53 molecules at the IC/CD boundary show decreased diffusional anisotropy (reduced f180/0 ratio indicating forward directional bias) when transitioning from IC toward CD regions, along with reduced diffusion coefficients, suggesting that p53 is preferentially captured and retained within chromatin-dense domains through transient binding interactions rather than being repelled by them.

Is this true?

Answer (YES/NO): NO